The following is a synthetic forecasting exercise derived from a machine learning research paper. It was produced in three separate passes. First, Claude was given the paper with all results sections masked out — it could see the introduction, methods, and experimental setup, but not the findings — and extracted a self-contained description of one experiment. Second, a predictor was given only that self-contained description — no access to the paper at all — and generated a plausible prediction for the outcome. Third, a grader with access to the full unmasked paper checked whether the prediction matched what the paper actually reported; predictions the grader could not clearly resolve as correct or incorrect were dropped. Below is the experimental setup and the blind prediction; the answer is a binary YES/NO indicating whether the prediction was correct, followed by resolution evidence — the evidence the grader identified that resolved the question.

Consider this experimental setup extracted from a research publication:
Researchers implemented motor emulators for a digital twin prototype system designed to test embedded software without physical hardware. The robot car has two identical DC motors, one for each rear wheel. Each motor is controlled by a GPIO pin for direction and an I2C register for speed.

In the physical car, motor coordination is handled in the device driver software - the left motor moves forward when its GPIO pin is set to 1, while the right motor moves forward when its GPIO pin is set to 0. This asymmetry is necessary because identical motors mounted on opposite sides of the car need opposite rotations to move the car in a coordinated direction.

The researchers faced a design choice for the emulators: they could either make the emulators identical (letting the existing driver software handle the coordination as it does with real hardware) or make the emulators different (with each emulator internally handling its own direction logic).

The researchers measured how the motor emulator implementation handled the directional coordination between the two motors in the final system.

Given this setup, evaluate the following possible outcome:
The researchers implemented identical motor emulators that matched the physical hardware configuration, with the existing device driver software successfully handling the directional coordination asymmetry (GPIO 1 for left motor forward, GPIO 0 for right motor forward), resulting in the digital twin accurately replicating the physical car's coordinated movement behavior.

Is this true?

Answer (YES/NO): YES